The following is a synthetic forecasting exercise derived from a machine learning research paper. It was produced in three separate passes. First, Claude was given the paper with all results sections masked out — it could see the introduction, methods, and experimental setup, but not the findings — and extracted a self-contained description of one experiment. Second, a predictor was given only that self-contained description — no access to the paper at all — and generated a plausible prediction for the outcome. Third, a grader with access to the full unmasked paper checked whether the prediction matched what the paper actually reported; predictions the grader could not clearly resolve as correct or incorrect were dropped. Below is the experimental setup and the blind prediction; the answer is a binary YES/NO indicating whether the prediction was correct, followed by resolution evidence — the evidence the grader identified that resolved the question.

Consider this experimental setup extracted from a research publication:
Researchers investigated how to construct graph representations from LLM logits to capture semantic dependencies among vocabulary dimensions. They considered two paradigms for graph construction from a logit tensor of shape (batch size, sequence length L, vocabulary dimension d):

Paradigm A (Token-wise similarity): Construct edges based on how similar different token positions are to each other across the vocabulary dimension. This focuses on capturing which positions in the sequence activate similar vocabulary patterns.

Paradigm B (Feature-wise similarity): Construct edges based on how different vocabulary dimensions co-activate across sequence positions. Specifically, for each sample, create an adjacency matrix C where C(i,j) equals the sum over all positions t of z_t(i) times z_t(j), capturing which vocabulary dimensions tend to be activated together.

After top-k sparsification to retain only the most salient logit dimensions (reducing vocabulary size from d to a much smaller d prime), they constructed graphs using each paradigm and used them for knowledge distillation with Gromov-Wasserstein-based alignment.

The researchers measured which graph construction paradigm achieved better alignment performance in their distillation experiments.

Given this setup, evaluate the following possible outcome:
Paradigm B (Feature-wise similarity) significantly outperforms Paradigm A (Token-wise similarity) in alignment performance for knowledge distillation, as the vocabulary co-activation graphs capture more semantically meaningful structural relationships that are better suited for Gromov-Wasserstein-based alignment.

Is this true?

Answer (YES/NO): YES